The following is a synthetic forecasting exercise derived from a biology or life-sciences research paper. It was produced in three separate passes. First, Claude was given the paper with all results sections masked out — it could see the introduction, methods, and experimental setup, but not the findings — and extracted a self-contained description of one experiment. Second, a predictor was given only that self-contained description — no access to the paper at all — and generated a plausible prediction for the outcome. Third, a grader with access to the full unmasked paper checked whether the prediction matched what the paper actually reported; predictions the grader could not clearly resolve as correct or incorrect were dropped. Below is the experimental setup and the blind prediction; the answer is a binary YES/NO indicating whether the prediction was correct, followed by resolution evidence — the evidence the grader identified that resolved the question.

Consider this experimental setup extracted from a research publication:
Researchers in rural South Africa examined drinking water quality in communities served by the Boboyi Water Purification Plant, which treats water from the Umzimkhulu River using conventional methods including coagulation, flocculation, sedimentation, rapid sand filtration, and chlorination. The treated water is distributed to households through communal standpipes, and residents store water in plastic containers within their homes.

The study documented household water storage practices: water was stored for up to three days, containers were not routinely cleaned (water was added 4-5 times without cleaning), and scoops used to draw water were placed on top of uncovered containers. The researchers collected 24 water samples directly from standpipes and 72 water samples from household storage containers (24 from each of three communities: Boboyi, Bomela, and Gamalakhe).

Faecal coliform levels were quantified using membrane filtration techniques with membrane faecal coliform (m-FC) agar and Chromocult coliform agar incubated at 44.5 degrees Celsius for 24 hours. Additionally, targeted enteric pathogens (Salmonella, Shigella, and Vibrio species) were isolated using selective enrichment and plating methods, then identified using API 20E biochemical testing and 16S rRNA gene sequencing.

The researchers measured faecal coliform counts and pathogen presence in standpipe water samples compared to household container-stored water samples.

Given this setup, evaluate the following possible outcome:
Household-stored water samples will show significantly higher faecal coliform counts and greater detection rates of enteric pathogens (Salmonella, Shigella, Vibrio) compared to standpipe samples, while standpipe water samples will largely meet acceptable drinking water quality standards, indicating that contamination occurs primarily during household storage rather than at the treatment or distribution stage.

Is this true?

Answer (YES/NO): YES